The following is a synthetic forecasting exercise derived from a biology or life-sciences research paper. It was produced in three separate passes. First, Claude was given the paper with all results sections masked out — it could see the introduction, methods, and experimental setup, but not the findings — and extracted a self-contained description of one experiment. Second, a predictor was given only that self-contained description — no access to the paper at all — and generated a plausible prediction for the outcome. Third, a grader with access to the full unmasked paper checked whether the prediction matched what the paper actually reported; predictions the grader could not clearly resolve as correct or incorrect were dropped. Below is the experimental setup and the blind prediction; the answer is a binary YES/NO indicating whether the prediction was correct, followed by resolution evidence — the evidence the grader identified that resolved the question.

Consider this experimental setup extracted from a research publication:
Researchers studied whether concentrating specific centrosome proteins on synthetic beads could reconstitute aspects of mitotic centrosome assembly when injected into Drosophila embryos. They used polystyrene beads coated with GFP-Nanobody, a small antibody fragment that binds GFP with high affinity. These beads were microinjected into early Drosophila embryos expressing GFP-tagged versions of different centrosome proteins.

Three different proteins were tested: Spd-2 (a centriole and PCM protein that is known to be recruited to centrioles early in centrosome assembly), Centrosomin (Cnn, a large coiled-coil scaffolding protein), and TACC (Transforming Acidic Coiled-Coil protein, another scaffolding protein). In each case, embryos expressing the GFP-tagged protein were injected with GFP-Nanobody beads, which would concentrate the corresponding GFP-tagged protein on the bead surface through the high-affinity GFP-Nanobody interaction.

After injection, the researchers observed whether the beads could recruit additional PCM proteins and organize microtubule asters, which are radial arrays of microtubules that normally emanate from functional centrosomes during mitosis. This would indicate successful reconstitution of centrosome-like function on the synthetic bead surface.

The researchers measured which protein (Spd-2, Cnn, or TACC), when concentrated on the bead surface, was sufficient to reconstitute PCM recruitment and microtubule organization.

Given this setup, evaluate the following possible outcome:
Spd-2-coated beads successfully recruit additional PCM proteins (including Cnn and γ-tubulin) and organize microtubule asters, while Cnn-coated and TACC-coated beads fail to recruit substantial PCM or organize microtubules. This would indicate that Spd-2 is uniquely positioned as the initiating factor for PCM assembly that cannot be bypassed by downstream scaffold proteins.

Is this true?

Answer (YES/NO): YES